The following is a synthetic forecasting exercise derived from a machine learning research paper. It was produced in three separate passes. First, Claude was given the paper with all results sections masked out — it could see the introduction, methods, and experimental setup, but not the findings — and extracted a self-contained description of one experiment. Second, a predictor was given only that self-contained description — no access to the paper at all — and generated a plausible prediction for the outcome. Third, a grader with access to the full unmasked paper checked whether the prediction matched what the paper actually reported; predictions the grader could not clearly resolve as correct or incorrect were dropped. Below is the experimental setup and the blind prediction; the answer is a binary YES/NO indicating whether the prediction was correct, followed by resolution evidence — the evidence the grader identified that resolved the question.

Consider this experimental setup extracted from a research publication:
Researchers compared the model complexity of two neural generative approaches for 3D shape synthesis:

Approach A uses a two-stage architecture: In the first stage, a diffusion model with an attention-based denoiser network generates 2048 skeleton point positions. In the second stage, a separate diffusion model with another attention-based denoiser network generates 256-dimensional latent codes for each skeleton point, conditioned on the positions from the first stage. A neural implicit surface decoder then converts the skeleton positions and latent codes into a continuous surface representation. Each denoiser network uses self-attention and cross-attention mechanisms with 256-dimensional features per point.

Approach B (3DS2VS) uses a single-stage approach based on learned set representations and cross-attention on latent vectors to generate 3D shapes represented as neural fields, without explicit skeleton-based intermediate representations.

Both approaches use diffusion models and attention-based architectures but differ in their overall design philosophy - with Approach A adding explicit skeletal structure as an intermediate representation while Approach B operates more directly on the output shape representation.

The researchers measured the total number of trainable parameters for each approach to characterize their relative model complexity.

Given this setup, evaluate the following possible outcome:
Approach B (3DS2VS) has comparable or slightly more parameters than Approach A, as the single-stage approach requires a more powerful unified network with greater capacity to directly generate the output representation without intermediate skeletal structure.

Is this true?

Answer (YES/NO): NO